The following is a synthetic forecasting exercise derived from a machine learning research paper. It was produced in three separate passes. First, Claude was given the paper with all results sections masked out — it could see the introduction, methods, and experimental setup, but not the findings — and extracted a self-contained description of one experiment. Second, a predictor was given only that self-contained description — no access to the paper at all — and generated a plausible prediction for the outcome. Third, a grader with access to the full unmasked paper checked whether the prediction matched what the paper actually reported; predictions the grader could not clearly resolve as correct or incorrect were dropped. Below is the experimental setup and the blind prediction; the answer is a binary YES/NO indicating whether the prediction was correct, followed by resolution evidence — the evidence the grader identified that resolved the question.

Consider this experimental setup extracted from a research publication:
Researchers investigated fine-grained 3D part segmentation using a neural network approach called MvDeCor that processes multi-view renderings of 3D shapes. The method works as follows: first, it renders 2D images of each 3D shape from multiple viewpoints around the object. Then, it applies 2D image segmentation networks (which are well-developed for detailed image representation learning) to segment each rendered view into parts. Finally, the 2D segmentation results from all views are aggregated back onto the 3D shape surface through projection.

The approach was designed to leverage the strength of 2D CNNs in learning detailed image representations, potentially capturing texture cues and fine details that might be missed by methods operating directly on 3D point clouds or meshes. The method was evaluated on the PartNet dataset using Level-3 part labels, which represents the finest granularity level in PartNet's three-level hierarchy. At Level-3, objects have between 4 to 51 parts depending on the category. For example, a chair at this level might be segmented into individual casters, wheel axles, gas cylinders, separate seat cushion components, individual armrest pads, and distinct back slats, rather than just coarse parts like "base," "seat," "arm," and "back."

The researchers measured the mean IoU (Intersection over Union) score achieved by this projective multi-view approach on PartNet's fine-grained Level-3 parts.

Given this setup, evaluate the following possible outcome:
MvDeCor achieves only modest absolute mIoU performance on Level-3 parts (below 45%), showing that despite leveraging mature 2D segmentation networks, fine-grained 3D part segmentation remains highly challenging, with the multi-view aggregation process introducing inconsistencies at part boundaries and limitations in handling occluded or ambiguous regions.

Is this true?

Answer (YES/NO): NO